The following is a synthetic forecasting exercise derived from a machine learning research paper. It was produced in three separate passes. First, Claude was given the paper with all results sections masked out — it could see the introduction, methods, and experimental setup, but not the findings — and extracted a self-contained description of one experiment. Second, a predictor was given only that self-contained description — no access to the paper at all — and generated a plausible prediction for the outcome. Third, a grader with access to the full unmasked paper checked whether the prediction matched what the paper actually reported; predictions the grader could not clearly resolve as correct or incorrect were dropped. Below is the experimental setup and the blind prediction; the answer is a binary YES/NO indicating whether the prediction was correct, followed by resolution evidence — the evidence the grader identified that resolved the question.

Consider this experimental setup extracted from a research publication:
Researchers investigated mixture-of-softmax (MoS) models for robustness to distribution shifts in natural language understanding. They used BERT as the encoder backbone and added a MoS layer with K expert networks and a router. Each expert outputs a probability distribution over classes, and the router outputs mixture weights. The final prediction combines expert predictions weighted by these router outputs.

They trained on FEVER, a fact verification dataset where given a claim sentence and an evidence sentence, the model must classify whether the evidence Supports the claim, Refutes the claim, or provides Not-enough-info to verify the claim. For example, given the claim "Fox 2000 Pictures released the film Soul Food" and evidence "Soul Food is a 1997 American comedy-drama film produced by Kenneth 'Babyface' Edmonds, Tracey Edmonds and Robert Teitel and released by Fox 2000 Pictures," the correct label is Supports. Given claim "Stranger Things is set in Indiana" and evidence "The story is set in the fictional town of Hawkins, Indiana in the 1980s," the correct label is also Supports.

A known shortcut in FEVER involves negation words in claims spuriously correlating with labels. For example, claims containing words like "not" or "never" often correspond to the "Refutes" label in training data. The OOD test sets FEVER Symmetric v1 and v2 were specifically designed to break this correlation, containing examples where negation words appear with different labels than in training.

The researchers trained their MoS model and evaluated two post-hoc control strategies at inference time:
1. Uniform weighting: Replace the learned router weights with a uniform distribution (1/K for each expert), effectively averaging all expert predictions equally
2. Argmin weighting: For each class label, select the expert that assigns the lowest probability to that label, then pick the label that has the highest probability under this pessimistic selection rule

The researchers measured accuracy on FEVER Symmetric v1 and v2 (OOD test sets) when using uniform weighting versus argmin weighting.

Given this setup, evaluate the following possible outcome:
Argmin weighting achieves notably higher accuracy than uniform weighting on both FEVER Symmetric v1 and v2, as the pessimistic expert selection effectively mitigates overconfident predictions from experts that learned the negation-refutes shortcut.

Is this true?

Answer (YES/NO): NO